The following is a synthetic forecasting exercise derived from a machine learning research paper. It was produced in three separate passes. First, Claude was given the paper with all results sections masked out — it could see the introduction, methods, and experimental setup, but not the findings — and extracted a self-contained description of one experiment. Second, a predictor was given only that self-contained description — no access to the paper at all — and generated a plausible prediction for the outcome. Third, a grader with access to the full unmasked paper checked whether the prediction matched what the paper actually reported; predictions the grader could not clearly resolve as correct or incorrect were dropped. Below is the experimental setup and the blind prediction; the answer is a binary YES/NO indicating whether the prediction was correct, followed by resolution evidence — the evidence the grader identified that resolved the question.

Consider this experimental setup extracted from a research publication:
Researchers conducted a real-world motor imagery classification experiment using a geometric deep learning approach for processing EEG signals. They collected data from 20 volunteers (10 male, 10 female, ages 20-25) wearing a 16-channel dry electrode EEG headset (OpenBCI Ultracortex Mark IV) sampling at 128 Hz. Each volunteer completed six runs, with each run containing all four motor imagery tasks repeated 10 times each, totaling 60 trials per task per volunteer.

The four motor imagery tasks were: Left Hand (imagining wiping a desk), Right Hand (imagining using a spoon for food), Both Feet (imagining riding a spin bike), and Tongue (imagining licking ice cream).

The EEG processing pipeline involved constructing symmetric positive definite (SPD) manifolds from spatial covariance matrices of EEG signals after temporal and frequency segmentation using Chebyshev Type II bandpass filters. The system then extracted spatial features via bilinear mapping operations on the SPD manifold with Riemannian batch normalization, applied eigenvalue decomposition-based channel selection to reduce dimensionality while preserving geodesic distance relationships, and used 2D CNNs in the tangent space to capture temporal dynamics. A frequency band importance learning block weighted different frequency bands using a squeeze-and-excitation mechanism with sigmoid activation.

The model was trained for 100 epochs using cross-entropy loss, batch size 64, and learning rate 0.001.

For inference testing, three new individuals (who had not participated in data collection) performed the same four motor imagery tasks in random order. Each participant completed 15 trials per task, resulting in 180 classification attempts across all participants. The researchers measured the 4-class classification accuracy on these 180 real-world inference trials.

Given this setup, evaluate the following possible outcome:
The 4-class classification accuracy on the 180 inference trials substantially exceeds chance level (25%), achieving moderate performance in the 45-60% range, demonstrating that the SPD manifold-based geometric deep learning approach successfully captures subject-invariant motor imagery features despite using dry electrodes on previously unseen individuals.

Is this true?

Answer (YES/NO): NO